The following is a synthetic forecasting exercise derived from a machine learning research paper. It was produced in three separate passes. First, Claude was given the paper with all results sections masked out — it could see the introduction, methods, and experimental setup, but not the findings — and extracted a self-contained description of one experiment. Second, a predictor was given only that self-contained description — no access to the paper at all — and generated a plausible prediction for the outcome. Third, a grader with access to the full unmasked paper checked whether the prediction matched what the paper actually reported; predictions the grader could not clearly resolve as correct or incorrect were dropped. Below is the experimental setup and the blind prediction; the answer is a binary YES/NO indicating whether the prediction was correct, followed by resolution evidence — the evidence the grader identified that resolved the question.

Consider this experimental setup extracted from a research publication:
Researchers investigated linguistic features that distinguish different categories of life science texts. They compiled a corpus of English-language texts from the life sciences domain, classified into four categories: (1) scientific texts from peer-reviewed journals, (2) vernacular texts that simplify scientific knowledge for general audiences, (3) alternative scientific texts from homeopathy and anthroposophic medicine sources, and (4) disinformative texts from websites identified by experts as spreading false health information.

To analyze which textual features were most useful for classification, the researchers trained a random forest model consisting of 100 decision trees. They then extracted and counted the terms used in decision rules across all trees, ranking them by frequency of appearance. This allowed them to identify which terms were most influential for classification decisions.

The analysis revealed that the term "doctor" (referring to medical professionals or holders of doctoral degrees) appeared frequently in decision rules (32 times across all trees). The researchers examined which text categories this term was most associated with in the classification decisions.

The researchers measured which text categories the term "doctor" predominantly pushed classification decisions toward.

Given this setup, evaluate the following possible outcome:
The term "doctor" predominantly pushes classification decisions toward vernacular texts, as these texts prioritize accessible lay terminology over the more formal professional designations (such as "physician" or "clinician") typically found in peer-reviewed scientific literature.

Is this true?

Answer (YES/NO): NO